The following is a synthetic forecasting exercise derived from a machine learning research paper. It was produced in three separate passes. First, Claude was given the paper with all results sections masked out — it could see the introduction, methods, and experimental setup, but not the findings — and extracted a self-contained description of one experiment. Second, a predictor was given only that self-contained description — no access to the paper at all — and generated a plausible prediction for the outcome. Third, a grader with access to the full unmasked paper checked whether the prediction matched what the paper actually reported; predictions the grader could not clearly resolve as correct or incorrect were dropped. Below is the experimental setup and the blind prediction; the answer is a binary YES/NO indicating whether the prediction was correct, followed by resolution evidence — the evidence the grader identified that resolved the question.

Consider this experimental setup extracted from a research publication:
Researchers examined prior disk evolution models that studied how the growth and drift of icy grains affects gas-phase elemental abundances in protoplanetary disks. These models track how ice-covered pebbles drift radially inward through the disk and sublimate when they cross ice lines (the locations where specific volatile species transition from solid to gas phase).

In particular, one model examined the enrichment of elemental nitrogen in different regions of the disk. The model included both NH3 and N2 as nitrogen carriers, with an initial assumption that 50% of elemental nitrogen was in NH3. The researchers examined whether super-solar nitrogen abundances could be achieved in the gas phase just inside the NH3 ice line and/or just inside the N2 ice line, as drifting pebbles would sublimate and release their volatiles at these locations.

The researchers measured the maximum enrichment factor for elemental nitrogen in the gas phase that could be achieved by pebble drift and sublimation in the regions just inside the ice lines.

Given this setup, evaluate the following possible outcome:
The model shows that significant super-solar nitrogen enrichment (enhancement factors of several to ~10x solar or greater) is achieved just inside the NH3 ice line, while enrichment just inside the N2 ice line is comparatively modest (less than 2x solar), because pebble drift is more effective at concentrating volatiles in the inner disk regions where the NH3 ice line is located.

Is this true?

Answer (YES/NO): NO